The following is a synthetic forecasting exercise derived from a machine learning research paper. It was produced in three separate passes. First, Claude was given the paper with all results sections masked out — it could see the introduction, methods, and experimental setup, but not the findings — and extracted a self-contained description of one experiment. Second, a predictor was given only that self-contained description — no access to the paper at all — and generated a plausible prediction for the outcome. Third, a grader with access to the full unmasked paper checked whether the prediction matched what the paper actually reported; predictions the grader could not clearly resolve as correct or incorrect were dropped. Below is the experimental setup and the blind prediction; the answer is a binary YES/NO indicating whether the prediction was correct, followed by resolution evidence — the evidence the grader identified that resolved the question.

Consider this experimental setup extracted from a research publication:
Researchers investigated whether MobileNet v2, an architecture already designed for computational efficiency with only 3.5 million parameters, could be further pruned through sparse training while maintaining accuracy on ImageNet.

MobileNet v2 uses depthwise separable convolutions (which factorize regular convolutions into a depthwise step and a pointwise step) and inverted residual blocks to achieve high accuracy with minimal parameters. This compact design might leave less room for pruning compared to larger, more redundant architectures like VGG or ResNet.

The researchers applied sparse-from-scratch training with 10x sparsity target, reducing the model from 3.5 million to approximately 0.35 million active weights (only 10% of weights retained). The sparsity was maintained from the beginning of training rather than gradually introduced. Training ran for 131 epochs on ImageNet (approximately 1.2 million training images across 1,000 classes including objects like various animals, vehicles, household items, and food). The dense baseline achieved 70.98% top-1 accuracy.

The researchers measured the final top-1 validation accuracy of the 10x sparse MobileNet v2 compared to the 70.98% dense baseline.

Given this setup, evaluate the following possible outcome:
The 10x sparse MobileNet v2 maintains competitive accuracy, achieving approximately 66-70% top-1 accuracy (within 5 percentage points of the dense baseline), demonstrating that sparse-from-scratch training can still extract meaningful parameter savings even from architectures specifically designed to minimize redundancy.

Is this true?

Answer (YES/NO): NO